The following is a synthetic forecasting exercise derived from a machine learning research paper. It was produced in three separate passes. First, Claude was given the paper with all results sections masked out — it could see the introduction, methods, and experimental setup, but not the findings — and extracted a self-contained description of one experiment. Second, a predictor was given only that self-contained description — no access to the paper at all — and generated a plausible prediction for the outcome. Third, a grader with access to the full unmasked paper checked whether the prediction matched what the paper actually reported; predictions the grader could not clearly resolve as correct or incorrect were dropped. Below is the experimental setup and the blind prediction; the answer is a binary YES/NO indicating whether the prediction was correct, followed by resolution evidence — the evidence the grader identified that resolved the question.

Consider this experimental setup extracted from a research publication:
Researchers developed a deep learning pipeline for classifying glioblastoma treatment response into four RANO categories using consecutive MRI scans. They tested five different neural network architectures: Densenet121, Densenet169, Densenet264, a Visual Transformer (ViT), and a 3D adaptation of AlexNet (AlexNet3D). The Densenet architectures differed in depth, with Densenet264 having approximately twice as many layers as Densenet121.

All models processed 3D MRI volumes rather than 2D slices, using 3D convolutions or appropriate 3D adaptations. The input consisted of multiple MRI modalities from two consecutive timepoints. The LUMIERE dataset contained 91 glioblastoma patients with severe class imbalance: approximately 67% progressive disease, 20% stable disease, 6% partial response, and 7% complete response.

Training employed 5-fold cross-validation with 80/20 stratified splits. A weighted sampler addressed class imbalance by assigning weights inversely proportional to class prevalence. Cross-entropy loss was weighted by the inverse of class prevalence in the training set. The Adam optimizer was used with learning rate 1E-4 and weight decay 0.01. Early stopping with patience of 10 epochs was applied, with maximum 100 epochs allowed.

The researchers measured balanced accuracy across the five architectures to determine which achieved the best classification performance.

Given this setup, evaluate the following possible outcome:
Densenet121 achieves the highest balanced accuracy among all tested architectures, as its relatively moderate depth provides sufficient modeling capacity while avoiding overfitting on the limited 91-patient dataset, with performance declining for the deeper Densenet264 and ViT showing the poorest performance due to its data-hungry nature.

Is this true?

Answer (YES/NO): NO